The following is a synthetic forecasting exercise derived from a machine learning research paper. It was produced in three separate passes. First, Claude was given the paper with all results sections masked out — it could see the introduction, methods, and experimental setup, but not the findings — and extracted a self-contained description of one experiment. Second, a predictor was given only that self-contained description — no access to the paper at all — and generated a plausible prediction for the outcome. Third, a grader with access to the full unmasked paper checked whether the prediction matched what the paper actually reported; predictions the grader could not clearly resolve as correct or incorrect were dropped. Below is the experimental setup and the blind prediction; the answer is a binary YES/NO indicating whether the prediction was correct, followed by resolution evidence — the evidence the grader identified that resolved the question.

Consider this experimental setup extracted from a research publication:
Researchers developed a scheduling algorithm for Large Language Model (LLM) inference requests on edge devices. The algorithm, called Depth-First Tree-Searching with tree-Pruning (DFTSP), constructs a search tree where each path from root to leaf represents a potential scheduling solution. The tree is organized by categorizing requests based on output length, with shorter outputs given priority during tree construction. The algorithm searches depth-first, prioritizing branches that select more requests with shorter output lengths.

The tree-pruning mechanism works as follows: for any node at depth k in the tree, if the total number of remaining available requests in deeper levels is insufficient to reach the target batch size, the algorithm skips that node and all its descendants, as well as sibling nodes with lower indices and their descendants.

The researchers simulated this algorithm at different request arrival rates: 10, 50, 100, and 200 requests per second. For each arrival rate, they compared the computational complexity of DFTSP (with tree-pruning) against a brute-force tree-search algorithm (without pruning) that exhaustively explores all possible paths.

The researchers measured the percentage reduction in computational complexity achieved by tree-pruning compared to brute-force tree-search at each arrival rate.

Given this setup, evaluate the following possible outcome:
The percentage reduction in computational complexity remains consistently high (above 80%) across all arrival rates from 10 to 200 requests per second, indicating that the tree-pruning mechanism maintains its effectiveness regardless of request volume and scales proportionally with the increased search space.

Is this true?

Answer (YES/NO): NO